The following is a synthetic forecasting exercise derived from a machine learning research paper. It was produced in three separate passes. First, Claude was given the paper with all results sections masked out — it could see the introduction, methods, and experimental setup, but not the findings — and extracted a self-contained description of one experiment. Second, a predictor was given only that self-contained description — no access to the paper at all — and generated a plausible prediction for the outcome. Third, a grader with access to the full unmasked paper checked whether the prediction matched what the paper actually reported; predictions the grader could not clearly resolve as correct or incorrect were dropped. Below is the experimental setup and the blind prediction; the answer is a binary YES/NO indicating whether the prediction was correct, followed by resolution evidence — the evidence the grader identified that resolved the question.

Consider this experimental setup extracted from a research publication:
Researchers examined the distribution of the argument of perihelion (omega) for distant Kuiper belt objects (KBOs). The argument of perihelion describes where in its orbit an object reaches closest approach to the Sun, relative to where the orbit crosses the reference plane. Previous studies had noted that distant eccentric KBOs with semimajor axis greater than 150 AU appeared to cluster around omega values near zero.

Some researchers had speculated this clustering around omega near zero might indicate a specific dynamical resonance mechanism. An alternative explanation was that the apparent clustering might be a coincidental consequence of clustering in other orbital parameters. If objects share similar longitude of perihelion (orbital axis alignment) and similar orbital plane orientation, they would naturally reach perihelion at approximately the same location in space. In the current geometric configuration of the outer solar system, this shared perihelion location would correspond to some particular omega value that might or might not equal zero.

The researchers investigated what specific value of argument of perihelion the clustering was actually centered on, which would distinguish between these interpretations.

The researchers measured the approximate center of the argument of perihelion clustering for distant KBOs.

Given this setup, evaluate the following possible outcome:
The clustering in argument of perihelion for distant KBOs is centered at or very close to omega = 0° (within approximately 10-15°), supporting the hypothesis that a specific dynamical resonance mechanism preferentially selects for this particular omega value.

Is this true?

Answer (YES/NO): NO